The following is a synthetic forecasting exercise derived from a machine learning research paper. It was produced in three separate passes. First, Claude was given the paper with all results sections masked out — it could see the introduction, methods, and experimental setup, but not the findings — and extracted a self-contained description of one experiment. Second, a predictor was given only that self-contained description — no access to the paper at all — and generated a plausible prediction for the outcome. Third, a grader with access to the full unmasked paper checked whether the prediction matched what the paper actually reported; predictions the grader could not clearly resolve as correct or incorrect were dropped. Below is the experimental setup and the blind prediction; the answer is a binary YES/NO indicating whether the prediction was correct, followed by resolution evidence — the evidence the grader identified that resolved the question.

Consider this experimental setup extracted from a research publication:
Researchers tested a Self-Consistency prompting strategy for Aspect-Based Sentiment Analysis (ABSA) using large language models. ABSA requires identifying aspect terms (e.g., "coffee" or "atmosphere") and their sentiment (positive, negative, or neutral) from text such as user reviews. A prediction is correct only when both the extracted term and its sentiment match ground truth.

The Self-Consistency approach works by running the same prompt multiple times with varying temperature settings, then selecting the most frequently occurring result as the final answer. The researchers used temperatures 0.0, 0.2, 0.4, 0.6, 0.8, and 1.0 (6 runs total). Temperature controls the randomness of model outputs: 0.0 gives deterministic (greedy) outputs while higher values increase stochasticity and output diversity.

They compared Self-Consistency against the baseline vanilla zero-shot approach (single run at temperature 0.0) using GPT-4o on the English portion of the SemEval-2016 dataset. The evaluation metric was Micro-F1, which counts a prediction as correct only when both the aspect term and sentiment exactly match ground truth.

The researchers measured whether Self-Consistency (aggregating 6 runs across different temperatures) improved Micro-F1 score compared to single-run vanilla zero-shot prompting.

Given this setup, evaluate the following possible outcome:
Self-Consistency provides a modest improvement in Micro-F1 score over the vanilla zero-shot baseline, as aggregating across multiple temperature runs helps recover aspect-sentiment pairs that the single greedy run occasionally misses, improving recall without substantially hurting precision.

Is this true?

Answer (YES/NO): YES